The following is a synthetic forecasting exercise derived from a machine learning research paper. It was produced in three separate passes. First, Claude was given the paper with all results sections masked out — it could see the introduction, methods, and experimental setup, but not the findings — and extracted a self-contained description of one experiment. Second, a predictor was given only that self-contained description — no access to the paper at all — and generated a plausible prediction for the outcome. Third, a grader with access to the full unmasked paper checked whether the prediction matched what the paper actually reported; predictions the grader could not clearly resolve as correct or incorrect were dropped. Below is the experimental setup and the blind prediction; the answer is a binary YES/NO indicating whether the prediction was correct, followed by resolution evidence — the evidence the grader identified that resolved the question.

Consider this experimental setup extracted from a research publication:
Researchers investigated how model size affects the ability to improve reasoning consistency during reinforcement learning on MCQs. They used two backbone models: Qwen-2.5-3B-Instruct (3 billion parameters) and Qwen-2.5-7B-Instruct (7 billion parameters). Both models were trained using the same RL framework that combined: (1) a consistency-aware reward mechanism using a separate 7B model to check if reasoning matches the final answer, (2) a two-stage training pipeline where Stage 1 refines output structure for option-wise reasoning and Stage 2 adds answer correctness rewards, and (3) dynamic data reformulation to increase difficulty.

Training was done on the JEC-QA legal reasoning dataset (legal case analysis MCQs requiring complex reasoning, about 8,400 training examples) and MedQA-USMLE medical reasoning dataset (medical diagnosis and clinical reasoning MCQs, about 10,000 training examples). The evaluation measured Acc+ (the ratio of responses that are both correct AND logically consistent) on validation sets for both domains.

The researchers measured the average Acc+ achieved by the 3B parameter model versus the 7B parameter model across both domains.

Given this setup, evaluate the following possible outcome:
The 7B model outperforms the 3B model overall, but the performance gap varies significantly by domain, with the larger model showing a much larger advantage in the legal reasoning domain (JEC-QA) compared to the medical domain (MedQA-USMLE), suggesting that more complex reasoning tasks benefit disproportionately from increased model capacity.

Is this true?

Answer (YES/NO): YES